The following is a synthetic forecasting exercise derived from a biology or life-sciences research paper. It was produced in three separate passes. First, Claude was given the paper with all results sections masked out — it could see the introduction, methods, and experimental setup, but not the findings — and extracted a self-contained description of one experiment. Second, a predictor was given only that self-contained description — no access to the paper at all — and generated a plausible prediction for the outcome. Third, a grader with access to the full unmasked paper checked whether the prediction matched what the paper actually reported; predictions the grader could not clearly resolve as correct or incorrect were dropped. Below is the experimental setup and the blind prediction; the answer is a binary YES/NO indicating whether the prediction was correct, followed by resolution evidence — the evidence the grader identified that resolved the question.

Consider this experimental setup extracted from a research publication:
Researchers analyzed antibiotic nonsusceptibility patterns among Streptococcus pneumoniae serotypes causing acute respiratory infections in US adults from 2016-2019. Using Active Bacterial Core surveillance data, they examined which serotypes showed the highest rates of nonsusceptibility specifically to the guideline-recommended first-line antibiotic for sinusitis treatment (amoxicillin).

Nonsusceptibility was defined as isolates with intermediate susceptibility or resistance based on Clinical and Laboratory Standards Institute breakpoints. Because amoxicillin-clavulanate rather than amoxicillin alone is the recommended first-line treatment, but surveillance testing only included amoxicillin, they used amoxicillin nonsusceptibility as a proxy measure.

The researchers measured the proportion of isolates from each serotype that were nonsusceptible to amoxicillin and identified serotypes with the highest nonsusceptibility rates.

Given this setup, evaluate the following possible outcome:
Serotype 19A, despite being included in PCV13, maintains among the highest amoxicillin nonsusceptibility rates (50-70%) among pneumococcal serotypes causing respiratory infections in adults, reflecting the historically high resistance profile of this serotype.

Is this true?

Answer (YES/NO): NO